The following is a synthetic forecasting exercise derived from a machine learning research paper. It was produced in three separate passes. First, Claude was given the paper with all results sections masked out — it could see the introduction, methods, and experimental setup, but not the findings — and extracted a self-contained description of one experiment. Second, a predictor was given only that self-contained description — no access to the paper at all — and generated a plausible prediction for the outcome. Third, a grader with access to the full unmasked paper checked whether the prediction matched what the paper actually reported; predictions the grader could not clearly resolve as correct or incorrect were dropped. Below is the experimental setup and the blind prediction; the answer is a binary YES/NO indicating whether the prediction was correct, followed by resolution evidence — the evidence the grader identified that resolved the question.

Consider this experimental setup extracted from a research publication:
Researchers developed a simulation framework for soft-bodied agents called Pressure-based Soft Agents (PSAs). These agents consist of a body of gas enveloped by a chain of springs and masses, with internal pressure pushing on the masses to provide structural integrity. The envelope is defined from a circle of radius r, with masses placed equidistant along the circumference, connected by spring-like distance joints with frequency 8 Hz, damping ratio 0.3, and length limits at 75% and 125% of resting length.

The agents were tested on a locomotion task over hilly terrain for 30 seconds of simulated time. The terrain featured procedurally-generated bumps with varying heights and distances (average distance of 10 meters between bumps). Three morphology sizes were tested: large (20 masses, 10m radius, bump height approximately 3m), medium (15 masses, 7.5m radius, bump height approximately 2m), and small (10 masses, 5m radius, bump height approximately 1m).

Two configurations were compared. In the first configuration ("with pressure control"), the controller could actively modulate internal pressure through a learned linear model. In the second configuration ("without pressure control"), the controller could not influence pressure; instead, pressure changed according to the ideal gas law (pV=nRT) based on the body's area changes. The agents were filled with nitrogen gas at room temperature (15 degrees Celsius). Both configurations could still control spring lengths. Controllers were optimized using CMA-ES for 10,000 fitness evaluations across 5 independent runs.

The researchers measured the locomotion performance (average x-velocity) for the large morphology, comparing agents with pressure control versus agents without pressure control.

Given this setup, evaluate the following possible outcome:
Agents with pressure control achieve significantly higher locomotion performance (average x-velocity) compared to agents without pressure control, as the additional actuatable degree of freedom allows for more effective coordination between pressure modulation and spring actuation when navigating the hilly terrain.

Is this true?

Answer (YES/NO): YES